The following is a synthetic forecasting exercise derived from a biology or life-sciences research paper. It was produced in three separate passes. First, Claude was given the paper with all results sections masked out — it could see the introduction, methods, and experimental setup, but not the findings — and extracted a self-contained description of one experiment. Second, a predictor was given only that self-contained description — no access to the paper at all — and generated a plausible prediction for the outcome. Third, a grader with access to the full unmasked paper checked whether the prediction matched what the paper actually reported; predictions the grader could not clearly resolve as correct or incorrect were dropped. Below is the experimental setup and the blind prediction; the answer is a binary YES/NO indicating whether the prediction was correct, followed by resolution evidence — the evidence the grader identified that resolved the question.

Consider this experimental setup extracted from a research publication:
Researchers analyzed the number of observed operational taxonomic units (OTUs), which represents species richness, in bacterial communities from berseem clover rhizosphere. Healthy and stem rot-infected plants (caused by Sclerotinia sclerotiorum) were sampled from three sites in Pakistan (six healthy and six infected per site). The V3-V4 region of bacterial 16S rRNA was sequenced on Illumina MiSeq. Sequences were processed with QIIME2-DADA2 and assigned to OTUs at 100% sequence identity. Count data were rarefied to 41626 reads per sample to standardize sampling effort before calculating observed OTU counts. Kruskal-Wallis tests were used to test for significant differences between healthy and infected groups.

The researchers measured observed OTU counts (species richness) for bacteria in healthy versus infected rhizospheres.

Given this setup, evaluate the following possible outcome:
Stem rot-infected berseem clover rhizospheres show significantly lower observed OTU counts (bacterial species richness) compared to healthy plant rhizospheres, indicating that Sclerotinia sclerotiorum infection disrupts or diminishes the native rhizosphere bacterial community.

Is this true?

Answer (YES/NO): YES